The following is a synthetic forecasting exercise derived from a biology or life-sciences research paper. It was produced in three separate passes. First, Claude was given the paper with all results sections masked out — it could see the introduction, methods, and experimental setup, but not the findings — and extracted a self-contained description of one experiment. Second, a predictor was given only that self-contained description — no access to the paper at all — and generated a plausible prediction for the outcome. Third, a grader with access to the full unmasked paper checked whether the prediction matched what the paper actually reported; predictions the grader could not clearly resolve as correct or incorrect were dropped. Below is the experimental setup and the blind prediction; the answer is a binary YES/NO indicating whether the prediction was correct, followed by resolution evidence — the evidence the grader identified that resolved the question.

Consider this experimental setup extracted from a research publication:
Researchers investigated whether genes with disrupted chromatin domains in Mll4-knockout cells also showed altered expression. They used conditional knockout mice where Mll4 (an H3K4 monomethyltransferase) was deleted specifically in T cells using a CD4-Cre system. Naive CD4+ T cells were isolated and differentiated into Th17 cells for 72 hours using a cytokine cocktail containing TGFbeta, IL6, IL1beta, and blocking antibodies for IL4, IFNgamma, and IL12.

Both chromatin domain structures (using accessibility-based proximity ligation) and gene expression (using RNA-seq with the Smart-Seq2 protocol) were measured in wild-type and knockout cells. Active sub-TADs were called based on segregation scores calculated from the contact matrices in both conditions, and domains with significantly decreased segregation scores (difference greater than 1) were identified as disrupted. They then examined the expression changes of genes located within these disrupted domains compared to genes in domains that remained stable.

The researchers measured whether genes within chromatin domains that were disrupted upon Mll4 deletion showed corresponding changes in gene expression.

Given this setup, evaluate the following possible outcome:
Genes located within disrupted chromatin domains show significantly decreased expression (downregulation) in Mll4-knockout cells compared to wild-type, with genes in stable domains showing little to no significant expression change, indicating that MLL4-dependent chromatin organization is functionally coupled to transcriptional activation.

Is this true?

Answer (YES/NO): YES